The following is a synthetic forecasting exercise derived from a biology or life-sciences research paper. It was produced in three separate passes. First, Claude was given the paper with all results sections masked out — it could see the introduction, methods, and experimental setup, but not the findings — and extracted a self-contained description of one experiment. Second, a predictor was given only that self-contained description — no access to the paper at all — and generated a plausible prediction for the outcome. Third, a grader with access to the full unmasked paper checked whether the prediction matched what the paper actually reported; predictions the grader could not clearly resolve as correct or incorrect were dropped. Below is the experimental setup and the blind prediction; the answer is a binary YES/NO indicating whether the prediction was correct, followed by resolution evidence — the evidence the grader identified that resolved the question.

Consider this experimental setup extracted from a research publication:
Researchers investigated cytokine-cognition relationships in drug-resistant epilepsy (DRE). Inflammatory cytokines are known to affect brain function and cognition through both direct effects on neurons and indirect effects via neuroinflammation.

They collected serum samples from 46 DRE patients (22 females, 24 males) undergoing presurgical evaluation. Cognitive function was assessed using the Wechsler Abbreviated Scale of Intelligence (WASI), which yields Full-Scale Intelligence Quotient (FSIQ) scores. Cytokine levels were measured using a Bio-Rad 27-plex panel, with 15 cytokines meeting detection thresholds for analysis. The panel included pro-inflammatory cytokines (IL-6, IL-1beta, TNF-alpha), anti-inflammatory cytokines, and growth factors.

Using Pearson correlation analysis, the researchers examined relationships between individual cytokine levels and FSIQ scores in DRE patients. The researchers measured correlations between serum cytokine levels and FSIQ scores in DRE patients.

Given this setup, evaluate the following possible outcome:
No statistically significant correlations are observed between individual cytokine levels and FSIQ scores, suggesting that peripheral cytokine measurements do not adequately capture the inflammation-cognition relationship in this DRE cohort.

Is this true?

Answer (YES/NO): NO